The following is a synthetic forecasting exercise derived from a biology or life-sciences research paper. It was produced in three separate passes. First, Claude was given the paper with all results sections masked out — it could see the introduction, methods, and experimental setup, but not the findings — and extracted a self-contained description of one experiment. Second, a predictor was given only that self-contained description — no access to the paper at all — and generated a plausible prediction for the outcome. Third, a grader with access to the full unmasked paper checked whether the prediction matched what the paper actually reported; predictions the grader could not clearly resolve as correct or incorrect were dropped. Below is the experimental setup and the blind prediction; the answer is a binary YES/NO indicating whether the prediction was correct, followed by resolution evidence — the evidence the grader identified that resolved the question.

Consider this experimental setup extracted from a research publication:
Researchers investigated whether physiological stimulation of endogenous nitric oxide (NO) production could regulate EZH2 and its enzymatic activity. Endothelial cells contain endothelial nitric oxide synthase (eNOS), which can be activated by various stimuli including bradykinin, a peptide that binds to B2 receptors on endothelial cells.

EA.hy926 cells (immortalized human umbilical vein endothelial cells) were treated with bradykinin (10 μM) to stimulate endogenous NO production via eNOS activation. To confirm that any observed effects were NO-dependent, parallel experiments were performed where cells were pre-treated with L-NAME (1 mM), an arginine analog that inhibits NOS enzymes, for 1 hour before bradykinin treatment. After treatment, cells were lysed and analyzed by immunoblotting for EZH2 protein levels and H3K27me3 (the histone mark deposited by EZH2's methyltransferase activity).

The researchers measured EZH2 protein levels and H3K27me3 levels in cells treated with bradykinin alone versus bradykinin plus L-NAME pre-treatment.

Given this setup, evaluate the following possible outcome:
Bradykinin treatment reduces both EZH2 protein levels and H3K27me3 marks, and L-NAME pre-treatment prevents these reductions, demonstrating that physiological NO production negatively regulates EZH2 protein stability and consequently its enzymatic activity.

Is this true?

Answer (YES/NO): YES